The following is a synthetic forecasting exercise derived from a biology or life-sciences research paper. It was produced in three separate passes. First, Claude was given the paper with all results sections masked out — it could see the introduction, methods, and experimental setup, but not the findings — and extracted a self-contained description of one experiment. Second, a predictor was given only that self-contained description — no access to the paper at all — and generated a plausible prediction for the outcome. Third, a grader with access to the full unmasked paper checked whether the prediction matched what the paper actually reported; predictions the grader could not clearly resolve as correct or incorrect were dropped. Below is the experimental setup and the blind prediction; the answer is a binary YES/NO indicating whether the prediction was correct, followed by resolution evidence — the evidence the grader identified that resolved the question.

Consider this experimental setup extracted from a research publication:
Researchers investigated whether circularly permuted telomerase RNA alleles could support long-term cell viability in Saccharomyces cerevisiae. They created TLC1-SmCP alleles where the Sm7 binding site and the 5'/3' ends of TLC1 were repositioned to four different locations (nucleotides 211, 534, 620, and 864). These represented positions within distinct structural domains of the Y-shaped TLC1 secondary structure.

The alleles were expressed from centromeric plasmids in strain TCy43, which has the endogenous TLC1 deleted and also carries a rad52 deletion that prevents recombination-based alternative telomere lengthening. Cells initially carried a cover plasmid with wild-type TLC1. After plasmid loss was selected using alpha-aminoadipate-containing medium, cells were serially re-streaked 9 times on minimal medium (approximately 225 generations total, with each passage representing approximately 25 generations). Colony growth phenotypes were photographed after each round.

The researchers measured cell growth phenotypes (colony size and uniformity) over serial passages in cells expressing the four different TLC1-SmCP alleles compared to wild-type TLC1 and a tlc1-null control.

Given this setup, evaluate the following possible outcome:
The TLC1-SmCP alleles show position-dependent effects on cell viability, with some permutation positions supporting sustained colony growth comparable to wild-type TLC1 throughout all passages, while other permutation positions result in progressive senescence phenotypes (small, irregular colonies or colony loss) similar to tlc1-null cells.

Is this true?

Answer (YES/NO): NO